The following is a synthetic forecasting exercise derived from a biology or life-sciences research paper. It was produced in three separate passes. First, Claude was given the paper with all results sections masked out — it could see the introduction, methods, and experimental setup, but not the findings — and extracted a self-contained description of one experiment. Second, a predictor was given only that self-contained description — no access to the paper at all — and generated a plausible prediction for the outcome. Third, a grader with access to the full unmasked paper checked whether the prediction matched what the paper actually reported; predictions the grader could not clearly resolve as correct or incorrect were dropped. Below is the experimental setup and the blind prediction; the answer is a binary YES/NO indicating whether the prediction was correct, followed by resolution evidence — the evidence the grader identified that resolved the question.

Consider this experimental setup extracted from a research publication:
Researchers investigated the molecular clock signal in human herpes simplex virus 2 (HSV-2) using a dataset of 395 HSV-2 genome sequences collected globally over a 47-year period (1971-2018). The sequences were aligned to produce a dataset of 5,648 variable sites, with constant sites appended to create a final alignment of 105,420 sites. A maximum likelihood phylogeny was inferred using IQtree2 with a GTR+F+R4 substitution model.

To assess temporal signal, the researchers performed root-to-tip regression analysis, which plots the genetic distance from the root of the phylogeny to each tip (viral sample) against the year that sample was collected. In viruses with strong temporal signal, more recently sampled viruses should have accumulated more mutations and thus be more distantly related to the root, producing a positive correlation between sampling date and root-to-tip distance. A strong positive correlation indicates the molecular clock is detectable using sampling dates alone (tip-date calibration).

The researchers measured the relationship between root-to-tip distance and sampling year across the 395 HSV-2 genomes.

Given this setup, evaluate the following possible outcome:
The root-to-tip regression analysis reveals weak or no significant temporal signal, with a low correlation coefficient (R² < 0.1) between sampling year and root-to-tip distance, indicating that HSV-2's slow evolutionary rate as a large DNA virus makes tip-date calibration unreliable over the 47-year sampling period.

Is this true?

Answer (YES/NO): YES